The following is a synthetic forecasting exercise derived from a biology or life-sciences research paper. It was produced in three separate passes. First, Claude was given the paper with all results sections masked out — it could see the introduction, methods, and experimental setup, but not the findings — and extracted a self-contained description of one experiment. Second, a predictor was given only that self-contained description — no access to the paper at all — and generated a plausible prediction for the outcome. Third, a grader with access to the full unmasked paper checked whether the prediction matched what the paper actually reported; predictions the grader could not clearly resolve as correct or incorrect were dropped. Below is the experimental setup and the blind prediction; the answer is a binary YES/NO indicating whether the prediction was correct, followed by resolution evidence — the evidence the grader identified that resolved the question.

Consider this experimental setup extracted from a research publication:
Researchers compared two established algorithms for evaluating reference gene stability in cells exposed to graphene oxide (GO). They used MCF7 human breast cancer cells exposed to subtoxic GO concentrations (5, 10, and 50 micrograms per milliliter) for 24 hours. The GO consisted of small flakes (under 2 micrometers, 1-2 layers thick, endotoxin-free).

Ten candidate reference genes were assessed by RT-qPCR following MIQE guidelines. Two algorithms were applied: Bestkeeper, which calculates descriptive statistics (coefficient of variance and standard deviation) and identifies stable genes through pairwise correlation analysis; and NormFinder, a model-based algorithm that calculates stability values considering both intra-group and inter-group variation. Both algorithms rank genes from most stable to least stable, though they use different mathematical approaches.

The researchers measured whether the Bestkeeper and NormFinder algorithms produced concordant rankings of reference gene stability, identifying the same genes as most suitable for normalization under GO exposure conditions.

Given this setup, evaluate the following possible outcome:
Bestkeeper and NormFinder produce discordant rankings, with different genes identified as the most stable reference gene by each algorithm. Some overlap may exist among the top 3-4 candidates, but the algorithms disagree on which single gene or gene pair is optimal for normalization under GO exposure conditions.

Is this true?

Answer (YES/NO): NO